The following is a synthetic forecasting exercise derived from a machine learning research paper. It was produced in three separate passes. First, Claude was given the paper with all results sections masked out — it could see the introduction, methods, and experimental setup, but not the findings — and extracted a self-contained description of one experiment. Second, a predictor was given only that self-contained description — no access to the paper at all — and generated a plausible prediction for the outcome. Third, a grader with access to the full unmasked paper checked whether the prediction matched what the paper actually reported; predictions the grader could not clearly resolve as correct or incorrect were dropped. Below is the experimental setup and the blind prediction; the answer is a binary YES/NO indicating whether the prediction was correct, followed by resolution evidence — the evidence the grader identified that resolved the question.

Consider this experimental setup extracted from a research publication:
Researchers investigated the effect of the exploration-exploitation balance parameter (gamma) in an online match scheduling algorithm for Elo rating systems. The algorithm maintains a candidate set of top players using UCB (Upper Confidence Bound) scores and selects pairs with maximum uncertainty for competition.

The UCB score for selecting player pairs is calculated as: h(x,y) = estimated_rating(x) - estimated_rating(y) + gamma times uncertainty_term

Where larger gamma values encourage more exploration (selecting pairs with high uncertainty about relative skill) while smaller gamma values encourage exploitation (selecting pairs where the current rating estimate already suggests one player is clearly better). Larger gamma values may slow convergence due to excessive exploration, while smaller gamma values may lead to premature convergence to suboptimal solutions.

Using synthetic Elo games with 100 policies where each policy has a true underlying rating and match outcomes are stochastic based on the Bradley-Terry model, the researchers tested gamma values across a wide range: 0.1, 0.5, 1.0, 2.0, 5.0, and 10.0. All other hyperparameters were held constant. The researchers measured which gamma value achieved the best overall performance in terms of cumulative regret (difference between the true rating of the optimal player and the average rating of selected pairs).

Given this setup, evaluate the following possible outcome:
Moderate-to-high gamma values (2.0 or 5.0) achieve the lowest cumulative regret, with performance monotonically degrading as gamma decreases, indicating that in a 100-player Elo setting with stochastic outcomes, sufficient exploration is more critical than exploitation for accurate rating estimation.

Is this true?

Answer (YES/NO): NO